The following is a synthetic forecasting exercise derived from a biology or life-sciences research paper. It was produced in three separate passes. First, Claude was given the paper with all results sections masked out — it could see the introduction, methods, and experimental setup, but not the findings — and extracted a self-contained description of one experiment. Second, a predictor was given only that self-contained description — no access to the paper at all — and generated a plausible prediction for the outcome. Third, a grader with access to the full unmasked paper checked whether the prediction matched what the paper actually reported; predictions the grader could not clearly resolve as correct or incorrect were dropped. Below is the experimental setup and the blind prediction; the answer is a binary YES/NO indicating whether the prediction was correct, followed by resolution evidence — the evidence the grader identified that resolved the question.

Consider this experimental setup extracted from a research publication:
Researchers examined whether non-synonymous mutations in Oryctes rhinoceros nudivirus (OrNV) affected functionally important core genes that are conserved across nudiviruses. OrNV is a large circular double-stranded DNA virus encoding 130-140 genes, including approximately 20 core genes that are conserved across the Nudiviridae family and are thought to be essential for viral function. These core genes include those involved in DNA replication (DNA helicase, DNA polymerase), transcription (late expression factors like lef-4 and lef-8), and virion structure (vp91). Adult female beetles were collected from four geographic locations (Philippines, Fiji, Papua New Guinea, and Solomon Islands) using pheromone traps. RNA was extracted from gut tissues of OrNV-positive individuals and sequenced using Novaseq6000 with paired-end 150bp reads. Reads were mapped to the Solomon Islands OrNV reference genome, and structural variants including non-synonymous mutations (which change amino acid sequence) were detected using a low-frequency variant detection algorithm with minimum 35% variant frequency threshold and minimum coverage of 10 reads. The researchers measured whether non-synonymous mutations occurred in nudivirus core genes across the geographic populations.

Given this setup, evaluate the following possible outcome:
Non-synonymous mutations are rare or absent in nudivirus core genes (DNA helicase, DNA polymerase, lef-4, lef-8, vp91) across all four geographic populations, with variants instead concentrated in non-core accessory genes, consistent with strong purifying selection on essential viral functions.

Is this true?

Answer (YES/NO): NO